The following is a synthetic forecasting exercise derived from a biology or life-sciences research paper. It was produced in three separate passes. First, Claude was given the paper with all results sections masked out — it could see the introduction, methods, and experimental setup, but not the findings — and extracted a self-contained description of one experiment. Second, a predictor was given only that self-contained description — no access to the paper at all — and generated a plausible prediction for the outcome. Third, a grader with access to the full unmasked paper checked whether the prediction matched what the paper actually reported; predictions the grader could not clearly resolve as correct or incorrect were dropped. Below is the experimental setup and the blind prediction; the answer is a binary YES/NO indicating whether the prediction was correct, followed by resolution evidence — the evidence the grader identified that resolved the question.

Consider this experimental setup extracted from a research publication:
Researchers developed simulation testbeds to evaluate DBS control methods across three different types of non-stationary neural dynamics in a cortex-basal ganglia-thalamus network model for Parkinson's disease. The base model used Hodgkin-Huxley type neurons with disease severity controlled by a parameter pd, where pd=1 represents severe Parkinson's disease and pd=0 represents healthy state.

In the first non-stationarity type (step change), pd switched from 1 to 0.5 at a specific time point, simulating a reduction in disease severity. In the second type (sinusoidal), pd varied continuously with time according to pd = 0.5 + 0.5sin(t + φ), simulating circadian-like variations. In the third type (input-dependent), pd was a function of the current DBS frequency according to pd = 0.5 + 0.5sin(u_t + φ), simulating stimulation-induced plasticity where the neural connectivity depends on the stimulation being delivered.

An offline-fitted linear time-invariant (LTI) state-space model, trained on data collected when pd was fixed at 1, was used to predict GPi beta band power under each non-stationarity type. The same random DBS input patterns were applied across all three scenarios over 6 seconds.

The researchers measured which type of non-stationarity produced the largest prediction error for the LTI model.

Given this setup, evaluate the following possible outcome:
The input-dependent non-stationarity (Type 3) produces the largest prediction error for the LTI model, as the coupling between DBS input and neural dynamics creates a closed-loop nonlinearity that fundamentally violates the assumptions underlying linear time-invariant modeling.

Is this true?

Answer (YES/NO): NO